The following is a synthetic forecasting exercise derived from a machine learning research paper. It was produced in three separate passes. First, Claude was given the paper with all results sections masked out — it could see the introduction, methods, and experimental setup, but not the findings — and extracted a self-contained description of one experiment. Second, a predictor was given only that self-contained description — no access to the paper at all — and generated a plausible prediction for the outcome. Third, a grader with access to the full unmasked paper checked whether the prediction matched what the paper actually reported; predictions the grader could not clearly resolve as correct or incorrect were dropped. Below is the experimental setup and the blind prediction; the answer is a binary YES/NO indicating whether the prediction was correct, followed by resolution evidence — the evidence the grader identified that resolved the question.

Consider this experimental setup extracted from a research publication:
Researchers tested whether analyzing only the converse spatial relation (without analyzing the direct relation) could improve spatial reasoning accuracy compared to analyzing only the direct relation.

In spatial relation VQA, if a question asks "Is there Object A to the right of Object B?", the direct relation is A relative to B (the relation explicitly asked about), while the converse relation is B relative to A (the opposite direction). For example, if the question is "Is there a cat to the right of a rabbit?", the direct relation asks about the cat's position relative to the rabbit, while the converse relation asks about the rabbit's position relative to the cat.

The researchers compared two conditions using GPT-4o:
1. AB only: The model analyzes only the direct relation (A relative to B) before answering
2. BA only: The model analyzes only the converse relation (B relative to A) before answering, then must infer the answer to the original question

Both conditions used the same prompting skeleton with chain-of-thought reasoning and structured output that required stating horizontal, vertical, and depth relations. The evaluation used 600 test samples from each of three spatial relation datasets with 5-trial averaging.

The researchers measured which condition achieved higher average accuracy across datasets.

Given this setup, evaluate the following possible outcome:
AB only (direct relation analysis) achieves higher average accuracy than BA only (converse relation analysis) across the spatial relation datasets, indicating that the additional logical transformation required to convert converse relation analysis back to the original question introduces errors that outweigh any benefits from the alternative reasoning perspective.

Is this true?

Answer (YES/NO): NO